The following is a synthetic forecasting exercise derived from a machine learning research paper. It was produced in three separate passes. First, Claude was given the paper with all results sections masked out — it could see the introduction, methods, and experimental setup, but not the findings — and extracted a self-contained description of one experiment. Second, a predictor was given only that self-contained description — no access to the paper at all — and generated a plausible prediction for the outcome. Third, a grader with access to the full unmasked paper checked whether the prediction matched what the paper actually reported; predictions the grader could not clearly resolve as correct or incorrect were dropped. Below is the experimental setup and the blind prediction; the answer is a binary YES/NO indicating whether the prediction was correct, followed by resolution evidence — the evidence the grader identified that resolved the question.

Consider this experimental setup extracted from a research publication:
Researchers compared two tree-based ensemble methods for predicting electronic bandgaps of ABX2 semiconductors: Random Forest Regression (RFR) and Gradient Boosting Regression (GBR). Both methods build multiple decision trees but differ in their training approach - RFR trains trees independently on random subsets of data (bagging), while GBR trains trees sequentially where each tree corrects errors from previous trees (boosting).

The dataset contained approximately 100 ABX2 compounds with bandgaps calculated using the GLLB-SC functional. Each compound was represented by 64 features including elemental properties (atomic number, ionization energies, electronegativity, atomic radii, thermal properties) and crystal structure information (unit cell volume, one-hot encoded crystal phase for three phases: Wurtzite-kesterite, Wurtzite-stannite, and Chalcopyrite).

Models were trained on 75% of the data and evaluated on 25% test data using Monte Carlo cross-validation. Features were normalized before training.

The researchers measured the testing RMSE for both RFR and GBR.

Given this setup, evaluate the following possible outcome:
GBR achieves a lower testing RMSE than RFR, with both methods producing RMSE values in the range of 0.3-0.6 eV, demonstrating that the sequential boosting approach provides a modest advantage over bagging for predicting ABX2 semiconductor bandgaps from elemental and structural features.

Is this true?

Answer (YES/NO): YES